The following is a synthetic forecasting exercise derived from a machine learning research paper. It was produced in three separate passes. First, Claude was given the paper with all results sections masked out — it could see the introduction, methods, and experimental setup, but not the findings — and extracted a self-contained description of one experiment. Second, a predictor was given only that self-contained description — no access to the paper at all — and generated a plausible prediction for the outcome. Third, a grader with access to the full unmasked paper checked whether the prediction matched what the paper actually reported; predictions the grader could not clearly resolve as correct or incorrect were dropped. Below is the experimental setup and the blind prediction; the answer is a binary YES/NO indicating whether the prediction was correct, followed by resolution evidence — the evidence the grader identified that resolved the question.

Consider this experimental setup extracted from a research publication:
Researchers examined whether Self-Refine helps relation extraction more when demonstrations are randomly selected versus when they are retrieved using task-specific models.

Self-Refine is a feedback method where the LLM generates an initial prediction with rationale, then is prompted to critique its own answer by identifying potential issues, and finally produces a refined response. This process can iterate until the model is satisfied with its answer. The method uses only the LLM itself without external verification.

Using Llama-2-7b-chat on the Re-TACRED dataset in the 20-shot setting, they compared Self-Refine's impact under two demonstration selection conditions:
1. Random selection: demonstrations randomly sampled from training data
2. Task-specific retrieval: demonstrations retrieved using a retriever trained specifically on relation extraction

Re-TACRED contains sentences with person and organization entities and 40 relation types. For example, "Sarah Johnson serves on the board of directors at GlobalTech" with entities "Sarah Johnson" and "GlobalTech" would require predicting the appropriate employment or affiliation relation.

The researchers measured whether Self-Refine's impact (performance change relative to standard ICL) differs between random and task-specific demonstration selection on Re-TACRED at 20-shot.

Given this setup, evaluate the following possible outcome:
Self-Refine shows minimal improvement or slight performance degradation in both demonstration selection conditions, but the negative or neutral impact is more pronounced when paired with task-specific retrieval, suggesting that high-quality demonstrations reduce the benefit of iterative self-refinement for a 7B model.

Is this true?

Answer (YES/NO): NO